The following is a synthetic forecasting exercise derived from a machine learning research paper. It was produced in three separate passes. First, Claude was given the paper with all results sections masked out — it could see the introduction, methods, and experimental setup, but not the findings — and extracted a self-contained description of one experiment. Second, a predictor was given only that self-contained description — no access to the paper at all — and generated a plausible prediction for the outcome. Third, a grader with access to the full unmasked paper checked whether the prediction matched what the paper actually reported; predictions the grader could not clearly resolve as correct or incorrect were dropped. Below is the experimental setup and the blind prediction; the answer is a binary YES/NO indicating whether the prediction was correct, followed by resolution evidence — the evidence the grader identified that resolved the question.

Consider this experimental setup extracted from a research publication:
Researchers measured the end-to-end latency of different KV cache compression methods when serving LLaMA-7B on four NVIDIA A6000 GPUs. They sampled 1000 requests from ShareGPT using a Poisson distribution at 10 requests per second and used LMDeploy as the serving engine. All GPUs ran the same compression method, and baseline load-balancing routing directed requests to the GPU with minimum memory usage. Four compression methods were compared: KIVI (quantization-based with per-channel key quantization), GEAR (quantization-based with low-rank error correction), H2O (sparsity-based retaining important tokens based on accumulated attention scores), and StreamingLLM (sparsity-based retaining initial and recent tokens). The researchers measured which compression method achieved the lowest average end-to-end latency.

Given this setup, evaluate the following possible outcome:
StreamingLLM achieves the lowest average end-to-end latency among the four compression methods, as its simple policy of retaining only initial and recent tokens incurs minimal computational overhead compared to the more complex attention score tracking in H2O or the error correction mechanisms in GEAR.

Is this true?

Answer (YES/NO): NO